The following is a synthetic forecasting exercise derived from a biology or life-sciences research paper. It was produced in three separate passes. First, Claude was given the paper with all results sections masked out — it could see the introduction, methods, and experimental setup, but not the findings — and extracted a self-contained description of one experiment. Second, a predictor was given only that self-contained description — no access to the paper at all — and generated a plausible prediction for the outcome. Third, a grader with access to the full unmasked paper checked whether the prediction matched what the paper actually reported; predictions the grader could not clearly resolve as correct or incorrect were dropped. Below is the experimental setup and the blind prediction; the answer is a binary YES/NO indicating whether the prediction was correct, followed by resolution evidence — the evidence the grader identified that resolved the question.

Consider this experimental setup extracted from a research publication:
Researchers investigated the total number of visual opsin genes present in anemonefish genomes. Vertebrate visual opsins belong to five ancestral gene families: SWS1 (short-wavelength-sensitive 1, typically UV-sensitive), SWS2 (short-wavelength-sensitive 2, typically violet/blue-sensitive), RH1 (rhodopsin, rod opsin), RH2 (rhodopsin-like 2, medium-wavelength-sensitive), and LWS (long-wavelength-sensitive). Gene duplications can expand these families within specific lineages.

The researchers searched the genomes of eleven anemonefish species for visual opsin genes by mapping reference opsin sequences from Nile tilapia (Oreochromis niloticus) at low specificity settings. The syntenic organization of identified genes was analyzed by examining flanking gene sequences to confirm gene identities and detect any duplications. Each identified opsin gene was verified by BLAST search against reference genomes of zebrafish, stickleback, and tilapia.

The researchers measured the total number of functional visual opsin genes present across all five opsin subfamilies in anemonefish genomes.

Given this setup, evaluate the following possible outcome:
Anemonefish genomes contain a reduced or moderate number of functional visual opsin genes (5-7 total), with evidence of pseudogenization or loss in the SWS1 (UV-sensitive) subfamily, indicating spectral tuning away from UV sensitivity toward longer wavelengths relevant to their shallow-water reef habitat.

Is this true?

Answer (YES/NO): NO